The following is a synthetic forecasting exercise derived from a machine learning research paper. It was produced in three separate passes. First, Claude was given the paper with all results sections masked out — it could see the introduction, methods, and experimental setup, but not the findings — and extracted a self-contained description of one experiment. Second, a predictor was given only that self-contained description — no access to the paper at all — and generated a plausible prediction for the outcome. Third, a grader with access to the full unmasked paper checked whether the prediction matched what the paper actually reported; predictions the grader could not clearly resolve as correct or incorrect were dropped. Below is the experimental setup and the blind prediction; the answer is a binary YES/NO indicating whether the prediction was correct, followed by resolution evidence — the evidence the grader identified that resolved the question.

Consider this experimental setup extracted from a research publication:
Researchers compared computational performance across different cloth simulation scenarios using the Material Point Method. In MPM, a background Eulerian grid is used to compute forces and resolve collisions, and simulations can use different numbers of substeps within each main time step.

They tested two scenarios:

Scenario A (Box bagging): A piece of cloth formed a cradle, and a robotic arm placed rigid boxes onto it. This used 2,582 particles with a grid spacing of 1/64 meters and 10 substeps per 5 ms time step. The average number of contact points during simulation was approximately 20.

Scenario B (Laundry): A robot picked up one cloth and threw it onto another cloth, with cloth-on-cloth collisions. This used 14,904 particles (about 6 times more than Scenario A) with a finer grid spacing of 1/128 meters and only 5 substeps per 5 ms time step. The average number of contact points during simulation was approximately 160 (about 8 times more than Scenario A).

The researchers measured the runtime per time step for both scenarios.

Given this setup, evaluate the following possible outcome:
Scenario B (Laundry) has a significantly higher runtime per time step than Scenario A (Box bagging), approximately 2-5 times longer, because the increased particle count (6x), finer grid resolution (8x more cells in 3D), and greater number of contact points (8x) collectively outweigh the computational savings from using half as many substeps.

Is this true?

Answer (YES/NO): NO